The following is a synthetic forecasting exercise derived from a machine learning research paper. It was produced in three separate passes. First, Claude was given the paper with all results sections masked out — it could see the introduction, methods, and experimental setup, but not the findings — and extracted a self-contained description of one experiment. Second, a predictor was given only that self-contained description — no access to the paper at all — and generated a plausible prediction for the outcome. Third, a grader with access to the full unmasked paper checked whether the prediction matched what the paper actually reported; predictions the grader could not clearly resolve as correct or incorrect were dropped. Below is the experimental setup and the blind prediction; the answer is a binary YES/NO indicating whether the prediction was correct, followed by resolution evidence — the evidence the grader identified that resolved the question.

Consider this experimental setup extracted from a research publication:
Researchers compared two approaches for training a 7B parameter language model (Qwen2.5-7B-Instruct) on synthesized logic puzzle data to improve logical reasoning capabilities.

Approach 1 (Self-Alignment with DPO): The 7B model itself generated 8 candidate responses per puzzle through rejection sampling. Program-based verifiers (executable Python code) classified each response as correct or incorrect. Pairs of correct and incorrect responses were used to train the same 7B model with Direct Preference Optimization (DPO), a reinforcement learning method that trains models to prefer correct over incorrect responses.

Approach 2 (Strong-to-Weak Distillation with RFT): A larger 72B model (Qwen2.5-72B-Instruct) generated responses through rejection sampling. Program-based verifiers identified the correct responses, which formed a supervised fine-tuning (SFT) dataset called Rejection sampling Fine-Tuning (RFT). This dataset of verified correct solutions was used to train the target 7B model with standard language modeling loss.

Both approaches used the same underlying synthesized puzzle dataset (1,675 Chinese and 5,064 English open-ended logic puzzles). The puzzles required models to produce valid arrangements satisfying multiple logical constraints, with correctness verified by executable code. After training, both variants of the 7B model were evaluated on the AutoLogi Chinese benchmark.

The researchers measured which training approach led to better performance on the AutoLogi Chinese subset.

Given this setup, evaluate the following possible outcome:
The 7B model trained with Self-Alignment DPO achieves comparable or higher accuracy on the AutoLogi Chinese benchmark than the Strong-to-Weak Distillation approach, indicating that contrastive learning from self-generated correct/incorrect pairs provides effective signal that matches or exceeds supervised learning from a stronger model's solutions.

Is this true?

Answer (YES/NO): NO